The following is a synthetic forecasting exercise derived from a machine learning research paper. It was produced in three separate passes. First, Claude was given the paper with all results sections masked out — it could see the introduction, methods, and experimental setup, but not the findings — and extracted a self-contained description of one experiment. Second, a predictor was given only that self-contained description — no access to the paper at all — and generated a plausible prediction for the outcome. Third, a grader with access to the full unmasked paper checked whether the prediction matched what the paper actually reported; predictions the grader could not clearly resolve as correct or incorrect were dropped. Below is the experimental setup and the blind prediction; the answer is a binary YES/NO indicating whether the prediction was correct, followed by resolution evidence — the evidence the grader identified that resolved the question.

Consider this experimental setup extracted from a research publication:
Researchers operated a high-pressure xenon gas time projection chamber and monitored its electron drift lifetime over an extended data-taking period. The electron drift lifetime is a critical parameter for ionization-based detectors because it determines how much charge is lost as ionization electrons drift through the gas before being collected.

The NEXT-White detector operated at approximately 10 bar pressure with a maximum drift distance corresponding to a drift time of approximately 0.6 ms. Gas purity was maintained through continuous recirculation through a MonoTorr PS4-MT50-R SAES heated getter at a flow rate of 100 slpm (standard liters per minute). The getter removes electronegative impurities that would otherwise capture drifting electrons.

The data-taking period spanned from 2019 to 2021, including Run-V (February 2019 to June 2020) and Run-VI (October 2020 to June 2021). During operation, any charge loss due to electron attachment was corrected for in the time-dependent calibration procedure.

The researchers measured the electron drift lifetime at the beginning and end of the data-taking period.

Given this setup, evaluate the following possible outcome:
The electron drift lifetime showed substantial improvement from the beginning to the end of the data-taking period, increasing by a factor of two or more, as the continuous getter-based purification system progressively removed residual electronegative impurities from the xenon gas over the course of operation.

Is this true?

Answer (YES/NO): YES